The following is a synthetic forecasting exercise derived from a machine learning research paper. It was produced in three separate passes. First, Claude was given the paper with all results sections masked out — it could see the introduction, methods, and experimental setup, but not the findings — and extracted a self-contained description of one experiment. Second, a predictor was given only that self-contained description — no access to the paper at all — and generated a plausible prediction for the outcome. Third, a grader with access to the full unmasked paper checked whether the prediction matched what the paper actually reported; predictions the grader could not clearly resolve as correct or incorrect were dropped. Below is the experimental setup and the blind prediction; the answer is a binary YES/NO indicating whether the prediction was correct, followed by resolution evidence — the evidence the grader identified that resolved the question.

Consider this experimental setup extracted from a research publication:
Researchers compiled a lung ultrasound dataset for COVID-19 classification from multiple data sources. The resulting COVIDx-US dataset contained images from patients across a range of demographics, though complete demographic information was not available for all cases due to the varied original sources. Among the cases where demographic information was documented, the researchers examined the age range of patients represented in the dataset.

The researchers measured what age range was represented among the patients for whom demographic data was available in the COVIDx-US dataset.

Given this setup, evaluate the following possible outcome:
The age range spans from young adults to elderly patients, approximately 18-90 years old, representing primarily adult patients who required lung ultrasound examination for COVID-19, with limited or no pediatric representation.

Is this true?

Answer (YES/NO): NO